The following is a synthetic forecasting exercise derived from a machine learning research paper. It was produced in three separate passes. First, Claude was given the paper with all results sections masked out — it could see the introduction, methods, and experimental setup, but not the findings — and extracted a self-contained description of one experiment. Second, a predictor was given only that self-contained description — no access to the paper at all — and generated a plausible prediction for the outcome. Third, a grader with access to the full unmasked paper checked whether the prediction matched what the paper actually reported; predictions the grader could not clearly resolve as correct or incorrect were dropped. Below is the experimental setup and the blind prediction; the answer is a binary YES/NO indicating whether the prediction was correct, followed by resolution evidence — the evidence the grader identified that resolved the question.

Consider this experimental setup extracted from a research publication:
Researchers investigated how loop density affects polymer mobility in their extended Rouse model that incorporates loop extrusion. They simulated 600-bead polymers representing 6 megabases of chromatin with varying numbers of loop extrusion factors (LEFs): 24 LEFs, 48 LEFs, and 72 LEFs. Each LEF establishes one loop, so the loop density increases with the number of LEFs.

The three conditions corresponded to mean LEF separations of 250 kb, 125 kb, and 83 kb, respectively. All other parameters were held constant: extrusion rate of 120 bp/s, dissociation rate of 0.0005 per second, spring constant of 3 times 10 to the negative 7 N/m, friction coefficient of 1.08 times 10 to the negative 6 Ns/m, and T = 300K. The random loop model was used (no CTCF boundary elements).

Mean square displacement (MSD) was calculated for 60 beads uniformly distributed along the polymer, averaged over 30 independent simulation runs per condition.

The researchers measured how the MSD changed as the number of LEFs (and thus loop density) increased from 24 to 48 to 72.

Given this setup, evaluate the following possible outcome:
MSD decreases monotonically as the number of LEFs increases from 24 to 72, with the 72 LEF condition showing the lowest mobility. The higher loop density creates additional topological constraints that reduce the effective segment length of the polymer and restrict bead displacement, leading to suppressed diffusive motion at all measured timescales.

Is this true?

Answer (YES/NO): YES